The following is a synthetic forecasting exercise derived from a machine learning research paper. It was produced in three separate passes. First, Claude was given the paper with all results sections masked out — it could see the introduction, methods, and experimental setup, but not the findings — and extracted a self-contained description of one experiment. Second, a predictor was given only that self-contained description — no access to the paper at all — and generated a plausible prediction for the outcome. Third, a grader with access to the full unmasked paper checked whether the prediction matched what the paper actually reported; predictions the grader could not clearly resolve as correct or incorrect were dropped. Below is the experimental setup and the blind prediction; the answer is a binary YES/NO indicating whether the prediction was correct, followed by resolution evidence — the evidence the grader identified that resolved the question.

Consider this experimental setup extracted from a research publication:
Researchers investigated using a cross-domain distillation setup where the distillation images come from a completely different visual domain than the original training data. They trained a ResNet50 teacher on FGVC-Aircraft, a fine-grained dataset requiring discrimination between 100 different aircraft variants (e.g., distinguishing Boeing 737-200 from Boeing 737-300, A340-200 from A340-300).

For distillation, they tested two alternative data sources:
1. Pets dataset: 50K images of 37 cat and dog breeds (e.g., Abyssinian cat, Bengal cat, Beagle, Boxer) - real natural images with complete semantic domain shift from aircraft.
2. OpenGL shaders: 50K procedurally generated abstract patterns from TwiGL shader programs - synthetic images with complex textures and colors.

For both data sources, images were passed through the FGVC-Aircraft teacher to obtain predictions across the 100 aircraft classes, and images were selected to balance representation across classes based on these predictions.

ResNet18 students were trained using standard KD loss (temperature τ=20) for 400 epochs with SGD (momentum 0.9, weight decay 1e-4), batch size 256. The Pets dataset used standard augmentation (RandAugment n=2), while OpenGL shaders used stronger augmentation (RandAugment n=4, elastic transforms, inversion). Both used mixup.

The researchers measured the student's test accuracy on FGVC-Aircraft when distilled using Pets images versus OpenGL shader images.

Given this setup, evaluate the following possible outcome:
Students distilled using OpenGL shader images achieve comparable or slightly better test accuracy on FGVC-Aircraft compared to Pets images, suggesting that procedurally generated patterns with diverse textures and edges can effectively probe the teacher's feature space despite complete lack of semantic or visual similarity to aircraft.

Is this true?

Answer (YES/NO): NO